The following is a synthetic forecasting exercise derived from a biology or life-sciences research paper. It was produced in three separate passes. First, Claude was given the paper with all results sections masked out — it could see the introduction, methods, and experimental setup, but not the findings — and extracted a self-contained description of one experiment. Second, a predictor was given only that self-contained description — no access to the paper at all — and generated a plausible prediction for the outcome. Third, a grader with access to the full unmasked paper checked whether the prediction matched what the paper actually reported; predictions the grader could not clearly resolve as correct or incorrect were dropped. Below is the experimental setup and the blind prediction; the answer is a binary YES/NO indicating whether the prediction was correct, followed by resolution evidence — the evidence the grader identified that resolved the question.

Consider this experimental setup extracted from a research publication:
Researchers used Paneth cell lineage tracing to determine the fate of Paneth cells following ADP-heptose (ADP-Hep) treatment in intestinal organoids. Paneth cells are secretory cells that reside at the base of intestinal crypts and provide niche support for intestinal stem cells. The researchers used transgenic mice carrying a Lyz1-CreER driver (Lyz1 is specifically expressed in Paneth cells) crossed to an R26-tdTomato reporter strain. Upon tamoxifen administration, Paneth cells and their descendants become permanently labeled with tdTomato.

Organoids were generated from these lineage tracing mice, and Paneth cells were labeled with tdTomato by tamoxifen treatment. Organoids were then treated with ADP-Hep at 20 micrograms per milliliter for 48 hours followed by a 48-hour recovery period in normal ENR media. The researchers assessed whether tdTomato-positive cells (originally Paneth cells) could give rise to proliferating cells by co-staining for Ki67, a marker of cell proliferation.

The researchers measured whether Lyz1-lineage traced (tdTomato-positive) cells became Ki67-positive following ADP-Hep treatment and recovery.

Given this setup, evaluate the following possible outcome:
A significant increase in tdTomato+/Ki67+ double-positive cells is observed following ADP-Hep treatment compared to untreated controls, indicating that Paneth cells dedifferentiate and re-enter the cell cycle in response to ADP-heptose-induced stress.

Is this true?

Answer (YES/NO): YES